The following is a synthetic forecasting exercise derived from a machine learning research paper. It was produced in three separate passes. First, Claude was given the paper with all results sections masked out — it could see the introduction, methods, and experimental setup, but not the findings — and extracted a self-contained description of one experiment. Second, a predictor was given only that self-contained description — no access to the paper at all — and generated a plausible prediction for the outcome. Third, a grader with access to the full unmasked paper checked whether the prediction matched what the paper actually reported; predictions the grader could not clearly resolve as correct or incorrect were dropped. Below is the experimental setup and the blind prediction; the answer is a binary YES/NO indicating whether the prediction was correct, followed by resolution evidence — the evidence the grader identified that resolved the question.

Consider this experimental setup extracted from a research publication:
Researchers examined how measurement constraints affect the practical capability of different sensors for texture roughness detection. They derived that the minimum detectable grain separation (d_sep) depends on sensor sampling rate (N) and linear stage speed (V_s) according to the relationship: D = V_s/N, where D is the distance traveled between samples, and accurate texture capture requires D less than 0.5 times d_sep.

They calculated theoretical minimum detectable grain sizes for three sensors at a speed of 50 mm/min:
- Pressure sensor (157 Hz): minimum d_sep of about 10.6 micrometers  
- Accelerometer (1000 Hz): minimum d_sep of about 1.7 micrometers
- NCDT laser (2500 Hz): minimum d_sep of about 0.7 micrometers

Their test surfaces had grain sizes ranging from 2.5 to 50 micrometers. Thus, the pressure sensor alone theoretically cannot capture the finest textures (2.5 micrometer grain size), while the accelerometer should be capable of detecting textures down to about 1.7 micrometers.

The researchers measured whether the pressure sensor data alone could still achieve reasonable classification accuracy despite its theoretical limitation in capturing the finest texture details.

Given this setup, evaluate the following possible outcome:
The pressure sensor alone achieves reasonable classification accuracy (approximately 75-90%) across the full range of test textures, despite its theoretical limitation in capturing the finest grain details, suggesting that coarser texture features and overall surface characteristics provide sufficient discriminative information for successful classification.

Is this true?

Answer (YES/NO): NO